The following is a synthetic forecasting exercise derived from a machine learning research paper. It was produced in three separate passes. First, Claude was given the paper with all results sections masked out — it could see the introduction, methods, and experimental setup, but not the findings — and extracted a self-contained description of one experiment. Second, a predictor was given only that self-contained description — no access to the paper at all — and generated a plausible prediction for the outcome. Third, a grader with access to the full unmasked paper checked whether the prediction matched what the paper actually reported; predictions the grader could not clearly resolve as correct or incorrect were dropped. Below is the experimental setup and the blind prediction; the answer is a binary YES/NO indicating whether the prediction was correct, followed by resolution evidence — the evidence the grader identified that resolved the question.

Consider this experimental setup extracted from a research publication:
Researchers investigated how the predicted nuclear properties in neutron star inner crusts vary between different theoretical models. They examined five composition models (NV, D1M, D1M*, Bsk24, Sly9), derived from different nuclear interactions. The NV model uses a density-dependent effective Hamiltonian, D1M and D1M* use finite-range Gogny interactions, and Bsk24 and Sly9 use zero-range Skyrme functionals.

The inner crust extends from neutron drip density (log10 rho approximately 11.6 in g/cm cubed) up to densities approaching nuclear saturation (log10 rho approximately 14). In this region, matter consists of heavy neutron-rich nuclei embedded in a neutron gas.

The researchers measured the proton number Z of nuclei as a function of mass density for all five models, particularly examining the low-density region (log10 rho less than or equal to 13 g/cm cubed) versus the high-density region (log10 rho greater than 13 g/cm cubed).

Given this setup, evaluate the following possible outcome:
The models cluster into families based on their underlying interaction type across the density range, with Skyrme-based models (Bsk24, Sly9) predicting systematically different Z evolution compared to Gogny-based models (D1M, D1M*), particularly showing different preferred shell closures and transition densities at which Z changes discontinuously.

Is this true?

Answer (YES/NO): NO